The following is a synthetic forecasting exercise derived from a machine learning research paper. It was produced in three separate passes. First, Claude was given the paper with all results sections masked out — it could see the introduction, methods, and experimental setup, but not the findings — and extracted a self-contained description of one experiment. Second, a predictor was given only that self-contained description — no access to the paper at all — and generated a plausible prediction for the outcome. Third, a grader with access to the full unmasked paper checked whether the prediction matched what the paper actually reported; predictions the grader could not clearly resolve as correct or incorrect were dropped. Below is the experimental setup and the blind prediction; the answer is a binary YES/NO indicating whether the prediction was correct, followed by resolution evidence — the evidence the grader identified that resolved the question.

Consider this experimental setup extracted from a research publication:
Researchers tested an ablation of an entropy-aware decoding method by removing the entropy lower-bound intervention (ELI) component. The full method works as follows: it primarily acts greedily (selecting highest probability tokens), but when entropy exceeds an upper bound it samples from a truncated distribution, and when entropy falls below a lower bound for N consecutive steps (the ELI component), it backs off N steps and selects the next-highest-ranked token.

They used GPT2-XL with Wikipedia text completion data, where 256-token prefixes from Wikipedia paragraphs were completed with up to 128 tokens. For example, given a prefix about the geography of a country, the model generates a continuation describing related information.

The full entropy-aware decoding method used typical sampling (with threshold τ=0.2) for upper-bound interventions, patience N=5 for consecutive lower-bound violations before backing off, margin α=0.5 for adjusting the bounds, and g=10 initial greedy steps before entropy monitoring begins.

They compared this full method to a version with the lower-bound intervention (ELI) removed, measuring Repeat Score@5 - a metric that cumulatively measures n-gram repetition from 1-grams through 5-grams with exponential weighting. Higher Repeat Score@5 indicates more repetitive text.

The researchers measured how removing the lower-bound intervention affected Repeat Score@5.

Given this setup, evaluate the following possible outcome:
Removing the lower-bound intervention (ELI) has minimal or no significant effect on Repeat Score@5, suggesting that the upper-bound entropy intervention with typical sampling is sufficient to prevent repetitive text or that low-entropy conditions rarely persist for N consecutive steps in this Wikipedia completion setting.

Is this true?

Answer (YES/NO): NO